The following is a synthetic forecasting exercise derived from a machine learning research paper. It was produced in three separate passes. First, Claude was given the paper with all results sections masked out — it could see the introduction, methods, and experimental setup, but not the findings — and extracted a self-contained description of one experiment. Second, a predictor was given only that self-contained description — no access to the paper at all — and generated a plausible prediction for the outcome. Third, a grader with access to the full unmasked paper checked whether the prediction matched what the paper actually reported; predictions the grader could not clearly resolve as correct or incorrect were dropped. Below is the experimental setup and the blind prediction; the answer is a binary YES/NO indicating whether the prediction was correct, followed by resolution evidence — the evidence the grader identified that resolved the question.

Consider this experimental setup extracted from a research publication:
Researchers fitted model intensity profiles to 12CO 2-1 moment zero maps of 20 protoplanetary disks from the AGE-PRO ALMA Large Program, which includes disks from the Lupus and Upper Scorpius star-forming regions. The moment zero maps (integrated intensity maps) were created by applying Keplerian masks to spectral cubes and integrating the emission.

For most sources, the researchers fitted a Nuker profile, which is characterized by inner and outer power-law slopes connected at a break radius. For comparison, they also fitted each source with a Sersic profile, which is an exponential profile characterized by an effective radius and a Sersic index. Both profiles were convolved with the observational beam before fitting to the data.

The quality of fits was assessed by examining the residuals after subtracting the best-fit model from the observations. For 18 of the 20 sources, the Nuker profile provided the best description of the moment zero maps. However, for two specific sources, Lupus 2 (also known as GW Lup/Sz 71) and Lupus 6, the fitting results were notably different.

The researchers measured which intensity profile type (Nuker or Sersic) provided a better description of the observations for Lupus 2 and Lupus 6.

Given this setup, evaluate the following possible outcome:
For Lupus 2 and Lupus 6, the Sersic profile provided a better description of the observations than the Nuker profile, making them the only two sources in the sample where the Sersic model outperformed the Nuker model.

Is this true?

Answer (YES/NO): YES